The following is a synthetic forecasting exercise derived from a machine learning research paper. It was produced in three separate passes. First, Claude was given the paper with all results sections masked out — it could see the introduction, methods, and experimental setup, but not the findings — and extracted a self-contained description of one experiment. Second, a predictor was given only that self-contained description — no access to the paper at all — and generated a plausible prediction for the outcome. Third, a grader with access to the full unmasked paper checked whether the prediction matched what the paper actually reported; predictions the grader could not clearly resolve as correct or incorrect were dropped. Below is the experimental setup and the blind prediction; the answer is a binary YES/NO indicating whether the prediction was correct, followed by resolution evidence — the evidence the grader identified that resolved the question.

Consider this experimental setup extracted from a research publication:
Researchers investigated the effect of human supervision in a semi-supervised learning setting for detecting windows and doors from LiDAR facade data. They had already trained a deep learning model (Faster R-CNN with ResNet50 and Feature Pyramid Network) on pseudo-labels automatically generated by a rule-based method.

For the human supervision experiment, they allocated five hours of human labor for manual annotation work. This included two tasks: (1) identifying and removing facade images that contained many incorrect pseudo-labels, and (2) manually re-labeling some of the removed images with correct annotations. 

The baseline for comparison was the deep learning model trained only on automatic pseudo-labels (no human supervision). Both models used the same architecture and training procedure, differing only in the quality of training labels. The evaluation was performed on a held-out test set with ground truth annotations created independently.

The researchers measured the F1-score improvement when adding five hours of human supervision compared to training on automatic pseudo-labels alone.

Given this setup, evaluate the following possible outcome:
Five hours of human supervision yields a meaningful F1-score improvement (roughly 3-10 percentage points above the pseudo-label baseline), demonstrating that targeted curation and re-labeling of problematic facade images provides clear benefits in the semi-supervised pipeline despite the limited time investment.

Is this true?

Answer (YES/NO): YES